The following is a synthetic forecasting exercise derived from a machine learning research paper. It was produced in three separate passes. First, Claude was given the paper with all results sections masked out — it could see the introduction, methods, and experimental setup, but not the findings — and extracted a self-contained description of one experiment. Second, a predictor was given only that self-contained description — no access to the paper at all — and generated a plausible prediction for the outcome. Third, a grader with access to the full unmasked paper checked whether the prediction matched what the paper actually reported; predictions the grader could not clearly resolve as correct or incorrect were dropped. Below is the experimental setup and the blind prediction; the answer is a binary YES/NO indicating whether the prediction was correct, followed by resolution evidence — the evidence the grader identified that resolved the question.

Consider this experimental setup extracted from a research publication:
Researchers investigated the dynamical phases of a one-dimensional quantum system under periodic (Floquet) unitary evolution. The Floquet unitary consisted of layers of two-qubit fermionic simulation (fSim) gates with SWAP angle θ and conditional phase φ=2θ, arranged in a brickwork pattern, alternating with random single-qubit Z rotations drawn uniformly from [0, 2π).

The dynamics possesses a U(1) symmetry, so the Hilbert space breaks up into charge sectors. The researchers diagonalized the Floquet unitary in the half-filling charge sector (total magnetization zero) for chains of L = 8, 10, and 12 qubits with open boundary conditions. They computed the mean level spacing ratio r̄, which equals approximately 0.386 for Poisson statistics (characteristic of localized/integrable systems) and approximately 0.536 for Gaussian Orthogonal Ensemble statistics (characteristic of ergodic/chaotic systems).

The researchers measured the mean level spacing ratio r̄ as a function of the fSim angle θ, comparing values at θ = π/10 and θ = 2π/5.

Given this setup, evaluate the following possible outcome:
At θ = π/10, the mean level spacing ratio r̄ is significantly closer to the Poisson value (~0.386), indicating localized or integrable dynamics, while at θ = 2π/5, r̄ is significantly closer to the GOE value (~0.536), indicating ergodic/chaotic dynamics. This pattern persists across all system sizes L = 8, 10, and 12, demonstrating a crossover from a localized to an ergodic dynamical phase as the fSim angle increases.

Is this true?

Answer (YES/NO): YES